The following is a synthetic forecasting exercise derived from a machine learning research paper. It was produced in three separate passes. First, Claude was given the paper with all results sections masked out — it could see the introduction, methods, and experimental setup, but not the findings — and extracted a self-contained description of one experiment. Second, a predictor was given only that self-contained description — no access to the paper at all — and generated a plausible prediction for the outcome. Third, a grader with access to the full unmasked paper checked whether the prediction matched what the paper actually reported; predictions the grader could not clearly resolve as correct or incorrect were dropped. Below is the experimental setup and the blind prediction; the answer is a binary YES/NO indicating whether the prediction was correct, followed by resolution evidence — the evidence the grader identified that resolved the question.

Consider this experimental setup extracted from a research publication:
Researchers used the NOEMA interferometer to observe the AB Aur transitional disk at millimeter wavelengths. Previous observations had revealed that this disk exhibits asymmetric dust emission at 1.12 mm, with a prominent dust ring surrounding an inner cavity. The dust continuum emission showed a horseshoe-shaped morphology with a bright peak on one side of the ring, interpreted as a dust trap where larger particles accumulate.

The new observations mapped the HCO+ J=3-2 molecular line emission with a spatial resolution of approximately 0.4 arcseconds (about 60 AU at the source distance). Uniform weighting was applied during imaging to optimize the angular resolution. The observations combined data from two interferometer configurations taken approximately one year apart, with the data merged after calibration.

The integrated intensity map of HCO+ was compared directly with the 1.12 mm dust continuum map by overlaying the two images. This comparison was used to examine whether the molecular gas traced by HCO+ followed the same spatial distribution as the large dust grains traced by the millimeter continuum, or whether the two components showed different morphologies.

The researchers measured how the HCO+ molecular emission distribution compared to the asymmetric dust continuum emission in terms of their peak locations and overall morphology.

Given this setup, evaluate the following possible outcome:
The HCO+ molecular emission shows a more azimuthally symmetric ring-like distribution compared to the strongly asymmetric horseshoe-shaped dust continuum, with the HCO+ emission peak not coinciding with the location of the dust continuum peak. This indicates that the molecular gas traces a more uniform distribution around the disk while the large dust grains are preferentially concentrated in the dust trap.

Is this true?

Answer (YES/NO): YES